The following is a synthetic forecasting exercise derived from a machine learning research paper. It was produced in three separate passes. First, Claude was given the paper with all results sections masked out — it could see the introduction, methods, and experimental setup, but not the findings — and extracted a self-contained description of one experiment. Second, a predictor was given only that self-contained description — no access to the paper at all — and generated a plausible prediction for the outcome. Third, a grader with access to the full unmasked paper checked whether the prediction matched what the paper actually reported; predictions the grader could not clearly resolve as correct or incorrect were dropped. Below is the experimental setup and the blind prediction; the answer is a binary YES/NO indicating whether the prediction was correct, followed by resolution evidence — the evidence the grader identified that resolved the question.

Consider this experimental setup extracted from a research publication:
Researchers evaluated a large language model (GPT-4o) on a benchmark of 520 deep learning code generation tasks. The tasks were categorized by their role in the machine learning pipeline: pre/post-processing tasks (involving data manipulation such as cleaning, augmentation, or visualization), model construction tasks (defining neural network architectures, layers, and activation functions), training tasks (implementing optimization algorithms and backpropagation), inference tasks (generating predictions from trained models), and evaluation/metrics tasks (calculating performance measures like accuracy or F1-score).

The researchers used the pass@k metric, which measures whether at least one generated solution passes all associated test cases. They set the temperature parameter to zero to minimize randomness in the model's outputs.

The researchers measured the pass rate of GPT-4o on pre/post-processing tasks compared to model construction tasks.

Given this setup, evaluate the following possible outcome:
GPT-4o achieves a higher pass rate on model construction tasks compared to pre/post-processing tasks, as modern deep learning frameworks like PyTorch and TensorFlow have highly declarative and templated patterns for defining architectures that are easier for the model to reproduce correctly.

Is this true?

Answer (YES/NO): NO